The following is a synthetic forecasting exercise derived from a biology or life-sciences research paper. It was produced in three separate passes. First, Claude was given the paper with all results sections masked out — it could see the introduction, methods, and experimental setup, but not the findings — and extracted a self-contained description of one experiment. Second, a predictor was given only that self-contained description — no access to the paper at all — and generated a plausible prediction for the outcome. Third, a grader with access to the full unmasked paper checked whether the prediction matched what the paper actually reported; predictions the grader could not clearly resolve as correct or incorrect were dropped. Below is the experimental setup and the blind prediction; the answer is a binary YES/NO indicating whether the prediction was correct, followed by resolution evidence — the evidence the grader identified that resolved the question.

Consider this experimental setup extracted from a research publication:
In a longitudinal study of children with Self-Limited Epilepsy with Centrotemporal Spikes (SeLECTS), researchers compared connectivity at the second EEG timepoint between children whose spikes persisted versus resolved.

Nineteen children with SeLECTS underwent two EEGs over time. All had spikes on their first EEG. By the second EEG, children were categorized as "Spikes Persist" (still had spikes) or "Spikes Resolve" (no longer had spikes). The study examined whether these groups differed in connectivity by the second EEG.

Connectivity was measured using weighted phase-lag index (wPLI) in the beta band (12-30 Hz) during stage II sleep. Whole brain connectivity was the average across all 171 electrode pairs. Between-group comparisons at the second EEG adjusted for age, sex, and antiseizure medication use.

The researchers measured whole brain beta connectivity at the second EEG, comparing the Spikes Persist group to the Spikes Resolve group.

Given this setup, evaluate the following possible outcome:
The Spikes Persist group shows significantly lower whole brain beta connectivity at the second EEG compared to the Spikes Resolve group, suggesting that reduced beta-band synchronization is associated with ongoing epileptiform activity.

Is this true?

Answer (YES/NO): NO